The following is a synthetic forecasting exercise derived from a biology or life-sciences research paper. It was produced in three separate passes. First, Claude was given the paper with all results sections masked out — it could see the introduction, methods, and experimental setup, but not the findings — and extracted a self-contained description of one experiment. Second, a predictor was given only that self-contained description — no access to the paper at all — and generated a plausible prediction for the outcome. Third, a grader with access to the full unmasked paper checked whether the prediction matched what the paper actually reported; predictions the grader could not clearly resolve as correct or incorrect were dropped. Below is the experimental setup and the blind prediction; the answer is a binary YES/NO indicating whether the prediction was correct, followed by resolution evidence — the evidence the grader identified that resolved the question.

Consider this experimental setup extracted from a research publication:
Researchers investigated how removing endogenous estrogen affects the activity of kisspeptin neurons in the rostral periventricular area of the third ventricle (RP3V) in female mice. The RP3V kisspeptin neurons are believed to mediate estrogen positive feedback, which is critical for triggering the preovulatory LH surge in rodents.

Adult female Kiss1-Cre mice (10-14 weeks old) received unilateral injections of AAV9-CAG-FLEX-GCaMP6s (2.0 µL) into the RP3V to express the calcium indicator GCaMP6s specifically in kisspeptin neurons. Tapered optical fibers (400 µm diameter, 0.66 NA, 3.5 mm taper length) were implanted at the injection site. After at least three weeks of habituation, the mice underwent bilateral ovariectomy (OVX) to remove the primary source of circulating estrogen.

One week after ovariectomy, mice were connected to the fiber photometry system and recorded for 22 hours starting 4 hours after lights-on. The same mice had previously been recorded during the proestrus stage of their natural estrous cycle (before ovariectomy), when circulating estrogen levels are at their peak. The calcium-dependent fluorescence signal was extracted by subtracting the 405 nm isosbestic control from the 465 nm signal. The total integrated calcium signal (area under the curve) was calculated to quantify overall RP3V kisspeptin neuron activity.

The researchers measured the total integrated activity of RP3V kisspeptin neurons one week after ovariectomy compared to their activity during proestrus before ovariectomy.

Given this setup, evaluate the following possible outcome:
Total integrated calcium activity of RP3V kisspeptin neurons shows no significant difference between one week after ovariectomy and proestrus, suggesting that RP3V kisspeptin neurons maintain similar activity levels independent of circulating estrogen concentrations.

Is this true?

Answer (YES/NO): NO